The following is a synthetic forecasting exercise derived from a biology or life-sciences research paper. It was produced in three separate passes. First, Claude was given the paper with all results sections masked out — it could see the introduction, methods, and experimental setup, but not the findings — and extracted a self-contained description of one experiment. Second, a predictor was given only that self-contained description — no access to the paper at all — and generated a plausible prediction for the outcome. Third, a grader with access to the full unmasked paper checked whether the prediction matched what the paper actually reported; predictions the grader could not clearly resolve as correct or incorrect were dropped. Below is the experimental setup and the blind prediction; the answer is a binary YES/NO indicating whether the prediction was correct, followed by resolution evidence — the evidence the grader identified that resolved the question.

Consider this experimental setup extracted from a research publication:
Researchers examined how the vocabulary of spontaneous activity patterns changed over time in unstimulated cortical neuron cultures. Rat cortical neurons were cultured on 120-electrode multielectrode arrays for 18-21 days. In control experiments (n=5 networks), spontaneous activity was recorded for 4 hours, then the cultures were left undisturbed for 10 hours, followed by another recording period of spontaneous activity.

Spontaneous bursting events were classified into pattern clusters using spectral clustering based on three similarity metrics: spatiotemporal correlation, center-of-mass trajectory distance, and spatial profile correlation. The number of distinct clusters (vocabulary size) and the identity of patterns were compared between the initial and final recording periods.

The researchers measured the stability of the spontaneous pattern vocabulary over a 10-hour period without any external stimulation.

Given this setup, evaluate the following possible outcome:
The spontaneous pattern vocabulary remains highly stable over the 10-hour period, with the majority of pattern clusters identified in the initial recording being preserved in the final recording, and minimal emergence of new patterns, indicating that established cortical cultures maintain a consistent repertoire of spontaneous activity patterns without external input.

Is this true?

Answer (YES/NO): YES